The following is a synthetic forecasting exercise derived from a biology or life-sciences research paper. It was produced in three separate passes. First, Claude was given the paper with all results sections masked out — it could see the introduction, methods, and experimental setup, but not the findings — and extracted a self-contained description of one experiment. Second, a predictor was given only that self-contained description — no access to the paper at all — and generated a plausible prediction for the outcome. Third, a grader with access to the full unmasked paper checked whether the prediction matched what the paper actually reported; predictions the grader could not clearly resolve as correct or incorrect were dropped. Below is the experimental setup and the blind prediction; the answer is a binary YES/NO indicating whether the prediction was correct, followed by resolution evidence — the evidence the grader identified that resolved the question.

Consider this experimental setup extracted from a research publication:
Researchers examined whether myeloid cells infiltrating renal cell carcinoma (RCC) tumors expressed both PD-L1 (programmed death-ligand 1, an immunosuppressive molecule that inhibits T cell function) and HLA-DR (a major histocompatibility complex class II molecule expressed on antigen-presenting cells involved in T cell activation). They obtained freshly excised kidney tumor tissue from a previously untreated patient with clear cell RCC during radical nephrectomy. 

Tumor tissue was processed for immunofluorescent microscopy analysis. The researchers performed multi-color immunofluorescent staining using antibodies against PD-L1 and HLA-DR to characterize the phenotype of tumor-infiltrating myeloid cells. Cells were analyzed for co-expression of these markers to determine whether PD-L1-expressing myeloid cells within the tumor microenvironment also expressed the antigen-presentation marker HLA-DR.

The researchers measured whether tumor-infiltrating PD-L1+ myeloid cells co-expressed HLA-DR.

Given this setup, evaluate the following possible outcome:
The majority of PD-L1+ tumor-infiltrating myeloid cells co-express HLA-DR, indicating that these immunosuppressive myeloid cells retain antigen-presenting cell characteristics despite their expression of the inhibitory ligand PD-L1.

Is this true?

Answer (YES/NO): YES